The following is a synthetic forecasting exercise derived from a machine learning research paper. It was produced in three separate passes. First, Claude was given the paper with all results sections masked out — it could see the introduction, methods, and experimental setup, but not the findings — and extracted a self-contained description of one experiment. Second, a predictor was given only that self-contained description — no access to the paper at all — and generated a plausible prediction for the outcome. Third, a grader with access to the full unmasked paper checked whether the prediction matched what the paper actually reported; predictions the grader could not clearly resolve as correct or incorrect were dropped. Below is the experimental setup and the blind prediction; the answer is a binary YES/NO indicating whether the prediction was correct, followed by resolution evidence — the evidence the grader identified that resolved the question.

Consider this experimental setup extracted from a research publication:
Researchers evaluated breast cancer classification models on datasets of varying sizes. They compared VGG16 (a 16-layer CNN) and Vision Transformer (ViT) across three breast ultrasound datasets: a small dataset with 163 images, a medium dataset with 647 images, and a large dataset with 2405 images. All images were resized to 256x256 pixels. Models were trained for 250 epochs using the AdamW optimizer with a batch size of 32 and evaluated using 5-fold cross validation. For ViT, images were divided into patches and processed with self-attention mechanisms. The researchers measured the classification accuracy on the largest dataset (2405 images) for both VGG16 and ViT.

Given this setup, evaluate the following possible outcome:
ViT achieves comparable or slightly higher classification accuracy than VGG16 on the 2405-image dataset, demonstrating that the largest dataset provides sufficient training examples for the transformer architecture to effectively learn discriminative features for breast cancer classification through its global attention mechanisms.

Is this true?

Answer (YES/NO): NO